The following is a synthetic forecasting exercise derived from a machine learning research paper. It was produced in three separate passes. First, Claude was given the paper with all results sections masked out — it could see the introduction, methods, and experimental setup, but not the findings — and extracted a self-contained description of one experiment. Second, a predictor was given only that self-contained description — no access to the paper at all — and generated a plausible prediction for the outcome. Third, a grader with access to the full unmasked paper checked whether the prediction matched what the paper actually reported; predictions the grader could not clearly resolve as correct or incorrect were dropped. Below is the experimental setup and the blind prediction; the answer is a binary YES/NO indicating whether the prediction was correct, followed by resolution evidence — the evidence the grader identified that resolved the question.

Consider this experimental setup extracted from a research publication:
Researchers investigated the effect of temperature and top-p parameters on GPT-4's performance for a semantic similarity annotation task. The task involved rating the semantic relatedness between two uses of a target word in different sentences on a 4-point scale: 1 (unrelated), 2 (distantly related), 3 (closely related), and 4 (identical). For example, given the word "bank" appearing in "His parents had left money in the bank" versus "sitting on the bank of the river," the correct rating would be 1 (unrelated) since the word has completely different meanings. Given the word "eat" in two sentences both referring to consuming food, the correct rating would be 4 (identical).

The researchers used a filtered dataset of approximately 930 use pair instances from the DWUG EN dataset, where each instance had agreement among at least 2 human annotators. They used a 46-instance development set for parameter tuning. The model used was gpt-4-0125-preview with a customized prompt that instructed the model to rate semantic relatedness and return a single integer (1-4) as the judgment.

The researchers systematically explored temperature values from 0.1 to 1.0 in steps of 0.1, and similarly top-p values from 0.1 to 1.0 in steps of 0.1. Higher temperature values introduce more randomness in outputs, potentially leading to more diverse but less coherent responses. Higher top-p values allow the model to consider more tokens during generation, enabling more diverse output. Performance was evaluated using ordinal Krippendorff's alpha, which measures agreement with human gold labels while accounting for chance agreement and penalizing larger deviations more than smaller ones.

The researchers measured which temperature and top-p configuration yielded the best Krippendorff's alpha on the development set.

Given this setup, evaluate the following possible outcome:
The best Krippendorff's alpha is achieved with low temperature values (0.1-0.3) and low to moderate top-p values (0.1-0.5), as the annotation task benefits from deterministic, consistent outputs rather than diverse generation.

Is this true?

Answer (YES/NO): NO